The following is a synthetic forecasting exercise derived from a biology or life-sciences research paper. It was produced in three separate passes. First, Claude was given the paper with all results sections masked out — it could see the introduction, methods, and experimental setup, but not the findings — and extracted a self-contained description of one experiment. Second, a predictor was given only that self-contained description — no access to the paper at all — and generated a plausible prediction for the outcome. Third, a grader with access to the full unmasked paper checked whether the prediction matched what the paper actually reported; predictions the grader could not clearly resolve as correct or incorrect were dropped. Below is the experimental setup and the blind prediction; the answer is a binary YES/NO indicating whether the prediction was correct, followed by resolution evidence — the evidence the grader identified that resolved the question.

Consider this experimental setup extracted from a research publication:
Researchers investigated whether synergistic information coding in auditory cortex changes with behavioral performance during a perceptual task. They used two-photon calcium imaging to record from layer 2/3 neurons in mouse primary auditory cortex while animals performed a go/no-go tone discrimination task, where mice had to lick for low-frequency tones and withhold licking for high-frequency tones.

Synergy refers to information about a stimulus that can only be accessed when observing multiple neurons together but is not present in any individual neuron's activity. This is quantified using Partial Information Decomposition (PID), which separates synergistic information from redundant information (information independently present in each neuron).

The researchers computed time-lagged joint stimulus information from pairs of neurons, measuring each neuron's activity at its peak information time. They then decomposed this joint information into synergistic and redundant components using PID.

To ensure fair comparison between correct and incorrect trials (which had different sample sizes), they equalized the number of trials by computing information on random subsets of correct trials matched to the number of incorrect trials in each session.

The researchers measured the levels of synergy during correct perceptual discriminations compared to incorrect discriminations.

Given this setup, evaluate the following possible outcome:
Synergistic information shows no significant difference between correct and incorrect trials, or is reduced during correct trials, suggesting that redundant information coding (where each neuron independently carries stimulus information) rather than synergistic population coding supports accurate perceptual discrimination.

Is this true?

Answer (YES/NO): YES